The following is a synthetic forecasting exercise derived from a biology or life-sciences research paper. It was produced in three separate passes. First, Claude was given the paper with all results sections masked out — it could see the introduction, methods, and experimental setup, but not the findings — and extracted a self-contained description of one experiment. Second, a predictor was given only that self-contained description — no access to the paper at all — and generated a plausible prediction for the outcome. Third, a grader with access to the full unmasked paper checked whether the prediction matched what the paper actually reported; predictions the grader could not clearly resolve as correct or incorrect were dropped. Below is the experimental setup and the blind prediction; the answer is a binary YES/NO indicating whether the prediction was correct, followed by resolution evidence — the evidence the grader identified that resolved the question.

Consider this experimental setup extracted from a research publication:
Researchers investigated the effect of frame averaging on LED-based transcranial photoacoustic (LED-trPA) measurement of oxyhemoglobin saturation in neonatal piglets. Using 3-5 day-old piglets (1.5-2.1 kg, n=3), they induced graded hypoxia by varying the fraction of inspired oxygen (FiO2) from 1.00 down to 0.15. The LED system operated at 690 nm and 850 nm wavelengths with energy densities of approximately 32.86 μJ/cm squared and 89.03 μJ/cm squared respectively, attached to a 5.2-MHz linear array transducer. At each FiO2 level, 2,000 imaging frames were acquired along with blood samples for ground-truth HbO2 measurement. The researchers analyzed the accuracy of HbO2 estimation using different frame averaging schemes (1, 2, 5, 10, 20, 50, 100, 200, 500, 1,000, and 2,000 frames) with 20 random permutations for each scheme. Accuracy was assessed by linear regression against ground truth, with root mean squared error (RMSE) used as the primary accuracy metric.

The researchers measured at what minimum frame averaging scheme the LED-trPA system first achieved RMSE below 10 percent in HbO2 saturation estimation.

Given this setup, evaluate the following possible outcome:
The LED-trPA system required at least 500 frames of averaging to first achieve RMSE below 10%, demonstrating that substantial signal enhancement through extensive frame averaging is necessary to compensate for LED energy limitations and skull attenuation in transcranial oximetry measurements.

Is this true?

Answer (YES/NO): NO